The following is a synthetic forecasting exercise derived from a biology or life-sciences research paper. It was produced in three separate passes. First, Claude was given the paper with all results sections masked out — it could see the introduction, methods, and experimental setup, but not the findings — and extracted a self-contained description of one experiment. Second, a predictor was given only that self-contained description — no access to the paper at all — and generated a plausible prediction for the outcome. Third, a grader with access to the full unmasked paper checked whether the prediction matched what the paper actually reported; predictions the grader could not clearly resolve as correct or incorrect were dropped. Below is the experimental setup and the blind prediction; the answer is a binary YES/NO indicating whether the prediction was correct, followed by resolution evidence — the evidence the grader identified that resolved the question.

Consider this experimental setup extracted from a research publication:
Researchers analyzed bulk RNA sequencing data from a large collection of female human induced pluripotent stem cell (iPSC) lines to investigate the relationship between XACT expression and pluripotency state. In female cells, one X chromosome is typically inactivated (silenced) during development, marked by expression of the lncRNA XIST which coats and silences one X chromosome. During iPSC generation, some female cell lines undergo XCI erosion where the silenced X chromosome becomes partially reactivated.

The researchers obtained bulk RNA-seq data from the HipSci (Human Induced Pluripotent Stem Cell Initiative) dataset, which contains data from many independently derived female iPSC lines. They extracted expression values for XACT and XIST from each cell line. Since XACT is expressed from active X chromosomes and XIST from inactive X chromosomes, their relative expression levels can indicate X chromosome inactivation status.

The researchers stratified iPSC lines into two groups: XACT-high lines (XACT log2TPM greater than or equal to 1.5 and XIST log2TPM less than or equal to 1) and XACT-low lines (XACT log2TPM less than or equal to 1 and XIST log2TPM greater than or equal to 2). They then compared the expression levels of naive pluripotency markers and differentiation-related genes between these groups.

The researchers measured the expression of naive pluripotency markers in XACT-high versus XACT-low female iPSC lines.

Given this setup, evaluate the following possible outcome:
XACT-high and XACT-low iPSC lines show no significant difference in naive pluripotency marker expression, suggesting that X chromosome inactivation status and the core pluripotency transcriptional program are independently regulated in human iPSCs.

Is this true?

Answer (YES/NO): NO